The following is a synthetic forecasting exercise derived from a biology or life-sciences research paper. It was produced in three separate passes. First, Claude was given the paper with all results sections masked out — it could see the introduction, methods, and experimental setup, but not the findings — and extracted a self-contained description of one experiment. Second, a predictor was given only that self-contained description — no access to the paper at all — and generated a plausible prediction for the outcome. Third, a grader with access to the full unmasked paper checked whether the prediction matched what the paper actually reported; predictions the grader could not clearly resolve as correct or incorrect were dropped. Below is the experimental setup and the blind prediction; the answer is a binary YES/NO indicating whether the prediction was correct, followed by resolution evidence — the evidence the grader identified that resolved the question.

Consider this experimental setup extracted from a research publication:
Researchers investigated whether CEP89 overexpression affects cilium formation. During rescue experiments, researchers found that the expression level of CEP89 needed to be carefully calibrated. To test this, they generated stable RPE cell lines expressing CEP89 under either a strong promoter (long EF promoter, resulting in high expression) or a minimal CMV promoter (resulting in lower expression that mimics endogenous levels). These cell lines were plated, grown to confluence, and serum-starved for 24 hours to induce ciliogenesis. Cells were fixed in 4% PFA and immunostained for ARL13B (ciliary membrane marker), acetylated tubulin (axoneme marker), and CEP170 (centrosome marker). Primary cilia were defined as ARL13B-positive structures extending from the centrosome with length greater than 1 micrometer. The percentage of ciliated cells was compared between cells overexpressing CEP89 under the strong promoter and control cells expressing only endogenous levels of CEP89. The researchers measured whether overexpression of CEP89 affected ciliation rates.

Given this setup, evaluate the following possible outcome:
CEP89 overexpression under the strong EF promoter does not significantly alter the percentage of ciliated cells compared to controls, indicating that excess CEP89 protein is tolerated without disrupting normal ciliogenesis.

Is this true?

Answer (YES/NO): NO